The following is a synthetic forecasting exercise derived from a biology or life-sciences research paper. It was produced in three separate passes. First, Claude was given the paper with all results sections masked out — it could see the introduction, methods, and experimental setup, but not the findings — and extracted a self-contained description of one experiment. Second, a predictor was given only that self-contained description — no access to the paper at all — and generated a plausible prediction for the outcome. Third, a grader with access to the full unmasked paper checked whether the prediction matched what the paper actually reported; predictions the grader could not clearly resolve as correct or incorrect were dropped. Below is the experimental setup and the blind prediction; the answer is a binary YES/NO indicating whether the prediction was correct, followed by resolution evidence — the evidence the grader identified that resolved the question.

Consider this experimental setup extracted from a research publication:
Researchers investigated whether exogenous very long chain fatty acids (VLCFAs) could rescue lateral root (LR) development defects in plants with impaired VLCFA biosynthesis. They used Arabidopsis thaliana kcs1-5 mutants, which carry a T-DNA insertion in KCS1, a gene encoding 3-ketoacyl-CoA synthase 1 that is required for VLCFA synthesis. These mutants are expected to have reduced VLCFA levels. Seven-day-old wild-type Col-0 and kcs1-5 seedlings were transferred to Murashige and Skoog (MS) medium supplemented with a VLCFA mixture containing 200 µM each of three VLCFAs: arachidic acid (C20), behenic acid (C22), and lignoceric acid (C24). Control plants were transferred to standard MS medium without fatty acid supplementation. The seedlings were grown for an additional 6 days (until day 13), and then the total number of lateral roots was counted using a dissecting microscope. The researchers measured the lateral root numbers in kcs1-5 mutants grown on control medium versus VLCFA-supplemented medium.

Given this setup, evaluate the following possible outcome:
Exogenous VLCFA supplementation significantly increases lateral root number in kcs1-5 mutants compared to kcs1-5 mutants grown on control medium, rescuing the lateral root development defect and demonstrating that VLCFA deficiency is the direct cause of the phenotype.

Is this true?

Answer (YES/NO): NO